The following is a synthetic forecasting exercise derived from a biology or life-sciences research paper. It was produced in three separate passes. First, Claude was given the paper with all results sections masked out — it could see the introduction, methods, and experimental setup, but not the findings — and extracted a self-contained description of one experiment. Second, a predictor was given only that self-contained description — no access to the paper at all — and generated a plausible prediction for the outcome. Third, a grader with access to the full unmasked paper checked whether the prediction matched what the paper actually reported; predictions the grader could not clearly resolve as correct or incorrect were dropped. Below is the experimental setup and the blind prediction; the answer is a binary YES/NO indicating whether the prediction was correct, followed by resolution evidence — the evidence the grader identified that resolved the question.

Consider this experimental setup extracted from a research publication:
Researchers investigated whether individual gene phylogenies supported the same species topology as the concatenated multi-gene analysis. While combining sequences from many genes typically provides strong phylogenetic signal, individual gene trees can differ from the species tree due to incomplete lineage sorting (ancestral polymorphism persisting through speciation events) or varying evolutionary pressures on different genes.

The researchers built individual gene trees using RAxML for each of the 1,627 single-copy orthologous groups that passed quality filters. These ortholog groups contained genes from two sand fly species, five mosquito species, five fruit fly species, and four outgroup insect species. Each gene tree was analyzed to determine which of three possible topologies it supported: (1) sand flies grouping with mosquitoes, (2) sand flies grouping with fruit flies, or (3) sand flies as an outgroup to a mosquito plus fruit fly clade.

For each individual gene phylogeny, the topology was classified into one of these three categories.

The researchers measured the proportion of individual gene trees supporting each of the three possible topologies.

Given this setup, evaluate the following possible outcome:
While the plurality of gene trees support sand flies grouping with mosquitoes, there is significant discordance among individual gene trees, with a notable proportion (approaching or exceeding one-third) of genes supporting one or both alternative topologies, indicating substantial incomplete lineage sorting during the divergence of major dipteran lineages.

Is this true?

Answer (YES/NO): NO